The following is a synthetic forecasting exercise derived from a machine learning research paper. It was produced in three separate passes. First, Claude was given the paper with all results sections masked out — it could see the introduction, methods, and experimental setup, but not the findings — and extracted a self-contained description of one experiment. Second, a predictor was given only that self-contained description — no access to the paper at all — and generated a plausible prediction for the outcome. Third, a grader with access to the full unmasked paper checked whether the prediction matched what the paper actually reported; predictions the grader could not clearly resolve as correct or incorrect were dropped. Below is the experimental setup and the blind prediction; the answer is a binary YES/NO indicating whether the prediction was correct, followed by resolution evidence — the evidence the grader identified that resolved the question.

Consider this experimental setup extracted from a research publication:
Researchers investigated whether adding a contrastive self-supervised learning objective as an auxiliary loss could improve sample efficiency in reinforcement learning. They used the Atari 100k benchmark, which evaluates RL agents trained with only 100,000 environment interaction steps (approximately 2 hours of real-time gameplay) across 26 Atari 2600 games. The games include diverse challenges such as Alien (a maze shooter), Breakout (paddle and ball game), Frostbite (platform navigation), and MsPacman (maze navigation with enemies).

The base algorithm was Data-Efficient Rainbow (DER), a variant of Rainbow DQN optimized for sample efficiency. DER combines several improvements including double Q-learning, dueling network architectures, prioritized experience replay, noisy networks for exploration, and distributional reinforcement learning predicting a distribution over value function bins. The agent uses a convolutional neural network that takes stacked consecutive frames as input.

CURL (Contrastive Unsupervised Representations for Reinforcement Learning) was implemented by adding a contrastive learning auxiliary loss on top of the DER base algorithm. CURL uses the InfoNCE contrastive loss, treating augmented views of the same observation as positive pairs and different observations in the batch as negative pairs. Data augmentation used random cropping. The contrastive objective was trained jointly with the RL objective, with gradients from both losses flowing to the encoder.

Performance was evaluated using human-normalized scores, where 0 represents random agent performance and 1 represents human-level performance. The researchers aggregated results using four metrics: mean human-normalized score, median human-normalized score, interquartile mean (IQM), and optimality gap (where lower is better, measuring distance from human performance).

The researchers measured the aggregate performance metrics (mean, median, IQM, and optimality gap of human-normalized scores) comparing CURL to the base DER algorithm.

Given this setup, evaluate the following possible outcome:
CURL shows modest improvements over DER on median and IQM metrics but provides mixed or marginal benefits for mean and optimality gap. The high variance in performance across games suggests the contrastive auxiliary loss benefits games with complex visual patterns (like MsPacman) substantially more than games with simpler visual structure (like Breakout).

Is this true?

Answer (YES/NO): NO